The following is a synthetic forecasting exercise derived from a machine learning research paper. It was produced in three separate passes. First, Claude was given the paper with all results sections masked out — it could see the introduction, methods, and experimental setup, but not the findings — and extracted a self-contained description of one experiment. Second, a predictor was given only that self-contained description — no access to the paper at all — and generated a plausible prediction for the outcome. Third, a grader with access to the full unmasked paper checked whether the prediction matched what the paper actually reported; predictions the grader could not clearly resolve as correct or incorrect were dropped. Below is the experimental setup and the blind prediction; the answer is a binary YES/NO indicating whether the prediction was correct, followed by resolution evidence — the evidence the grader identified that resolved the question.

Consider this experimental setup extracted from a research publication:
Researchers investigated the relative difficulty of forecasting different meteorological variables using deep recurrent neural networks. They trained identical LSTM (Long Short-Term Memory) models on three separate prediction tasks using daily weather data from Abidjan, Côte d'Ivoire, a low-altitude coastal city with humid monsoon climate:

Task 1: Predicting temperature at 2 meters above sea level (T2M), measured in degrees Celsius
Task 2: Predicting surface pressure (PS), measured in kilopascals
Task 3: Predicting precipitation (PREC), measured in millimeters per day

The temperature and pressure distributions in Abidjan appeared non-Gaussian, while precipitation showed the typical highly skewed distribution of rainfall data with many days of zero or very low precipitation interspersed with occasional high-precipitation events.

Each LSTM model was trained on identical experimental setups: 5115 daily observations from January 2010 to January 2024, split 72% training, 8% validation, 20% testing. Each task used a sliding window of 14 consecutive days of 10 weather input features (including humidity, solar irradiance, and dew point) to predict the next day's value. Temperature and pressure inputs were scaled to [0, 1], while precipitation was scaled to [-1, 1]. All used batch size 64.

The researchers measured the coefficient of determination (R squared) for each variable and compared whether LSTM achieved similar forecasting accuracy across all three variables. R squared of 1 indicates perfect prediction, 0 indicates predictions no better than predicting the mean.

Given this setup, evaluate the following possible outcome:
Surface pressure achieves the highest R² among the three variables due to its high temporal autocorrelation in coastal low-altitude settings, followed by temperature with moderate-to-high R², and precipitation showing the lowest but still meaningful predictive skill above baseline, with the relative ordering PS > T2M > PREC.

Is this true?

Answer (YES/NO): YES